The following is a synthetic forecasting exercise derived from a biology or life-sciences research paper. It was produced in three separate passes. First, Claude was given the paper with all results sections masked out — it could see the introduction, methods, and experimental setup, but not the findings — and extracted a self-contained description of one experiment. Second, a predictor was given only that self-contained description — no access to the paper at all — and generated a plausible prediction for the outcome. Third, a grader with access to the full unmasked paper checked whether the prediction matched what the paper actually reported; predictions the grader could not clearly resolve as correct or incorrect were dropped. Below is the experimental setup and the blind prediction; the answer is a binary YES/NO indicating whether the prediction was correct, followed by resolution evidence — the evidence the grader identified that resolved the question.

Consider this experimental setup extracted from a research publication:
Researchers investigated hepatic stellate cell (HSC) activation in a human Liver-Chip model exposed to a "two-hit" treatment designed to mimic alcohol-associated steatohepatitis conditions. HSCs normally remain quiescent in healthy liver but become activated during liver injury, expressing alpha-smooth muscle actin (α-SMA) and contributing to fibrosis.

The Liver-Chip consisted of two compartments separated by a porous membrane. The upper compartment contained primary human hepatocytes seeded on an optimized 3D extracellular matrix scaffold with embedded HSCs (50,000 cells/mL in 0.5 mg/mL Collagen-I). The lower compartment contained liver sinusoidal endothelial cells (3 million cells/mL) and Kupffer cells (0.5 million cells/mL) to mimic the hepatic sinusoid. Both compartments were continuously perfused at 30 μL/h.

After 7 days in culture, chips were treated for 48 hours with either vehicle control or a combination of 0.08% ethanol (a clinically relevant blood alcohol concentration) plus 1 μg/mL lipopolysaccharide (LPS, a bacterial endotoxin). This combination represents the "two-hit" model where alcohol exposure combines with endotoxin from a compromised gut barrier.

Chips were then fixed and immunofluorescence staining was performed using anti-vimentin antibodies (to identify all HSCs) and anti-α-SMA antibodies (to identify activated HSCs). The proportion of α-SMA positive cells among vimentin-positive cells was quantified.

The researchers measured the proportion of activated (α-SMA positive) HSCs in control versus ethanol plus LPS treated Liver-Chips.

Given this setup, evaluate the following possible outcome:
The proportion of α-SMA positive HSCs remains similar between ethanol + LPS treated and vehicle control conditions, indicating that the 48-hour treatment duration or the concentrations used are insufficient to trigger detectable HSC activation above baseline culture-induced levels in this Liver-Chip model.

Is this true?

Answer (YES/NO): YES